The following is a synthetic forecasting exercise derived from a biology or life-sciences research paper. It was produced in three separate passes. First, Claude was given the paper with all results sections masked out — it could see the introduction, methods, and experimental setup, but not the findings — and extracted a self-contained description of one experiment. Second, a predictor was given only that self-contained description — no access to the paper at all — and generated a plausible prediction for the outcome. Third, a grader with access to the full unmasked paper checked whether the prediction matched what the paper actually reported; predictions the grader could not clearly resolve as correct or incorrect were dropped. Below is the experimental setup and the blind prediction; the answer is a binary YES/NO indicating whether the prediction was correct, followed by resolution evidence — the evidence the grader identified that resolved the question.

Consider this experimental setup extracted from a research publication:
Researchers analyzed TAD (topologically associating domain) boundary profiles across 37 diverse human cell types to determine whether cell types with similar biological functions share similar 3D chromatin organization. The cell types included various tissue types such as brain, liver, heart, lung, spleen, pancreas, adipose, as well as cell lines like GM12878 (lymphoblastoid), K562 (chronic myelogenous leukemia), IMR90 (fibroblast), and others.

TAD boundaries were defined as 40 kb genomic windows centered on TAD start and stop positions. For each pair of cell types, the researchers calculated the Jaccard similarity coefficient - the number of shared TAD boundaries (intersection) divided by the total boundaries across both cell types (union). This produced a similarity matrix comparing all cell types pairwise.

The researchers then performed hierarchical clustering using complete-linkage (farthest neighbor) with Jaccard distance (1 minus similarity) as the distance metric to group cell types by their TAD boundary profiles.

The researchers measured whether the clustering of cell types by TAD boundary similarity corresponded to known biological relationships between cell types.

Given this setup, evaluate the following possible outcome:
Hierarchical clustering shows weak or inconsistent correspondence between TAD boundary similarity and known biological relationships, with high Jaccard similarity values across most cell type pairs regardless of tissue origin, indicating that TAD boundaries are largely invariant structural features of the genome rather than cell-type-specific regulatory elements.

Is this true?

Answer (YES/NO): NO